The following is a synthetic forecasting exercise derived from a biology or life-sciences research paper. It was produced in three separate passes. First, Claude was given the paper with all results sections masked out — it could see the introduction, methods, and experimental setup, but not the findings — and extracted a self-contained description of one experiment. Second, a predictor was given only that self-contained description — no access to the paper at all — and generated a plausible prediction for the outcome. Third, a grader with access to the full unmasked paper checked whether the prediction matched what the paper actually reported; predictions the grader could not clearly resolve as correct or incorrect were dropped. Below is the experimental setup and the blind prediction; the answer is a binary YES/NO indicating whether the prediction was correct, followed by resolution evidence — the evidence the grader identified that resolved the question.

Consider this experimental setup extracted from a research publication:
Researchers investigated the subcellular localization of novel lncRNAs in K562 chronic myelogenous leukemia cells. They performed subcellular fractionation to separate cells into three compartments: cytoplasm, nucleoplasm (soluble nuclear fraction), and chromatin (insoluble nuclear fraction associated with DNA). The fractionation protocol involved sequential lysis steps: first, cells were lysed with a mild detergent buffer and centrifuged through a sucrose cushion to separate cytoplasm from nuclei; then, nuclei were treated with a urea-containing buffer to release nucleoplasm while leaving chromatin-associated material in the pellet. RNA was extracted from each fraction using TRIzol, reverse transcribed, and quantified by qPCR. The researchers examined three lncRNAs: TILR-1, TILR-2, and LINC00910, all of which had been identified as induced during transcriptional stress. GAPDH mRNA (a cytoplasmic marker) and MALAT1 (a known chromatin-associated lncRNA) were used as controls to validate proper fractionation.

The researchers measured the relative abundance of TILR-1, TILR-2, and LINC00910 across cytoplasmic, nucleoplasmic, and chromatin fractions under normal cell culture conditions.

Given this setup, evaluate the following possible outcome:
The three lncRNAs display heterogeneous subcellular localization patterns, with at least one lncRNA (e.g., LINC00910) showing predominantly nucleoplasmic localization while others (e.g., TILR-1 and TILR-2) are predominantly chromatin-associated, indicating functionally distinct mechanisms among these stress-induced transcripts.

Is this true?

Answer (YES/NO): NO